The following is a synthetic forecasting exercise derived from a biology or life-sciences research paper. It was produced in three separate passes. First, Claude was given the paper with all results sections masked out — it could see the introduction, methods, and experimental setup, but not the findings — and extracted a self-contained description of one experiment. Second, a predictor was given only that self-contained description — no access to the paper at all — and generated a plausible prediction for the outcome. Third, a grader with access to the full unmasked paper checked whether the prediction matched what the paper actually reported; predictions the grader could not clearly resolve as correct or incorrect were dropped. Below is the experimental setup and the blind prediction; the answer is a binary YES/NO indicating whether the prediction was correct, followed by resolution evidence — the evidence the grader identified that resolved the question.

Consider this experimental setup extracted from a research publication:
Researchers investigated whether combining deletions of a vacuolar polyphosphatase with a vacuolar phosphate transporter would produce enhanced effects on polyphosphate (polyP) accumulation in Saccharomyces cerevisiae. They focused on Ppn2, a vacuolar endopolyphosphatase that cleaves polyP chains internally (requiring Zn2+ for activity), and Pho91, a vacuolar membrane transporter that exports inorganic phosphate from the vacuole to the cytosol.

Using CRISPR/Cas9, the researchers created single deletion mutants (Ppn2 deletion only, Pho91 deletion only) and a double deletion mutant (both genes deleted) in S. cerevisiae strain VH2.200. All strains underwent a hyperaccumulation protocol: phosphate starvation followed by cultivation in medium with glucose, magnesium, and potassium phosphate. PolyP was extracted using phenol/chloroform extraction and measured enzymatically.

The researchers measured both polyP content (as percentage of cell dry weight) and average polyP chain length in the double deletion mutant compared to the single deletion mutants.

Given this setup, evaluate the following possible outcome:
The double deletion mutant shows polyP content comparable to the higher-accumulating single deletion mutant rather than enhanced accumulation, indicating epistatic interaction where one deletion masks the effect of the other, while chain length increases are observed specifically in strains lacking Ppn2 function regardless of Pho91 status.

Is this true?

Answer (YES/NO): NO